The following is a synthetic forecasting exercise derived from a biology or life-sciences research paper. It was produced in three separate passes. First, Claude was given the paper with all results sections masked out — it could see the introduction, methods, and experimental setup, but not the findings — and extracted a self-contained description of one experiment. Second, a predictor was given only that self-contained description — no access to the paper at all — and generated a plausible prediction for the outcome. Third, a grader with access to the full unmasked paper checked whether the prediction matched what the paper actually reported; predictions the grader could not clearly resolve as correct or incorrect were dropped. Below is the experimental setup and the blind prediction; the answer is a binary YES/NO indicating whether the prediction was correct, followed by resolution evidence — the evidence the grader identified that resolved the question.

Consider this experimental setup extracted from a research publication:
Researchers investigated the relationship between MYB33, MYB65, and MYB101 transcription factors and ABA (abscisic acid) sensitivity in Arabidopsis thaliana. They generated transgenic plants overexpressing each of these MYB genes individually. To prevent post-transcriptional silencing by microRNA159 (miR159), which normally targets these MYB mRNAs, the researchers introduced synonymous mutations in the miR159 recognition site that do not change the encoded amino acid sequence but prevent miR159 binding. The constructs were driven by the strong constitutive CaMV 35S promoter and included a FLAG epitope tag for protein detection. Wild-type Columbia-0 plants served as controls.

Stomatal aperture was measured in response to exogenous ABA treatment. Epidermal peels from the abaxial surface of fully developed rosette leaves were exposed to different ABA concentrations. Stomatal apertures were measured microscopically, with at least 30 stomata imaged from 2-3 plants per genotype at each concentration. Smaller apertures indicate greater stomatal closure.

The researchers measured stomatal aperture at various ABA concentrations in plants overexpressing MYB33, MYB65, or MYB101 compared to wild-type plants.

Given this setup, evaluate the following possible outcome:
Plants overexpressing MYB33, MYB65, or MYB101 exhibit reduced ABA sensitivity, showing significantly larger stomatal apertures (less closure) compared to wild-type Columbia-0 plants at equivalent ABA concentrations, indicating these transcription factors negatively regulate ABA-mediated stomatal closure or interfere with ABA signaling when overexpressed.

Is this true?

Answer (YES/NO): NO